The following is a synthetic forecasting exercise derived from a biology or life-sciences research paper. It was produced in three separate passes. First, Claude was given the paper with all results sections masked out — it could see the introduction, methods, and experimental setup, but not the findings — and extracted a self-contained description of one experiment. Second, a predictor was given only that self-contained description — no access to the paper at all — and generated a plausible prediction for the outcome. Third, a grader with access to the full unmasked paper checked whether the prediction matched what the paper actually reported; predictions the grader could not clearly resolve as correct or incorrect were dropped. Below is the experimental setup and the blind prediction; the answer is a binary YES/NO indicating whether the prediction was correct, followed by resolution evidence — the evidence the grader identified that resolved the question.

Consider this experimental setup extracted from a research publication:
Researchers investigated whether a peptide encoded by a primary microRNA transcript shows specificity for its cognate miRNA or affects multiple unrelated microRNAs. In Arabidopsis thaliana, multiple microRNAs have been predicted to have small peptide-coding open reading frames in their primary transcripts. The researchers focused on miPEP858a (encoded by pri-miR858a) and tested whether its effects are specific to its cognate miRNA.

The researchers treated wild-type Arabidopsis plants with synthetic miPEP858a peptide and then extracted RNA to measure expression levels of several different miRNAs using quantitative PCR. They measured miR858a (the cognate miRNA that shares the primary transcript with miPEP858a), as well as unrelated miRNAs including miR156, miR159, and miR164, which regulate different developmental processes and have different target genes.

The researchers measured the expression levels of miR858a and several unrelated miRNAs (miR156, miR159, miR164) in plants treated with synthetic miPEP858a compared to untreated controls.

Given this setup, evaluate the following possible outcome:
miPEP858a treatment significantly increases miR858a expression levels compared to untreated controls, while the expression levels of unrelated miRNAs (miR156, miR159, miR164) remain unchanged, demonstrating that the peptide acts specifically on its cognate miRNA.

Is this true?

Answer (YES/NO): YES